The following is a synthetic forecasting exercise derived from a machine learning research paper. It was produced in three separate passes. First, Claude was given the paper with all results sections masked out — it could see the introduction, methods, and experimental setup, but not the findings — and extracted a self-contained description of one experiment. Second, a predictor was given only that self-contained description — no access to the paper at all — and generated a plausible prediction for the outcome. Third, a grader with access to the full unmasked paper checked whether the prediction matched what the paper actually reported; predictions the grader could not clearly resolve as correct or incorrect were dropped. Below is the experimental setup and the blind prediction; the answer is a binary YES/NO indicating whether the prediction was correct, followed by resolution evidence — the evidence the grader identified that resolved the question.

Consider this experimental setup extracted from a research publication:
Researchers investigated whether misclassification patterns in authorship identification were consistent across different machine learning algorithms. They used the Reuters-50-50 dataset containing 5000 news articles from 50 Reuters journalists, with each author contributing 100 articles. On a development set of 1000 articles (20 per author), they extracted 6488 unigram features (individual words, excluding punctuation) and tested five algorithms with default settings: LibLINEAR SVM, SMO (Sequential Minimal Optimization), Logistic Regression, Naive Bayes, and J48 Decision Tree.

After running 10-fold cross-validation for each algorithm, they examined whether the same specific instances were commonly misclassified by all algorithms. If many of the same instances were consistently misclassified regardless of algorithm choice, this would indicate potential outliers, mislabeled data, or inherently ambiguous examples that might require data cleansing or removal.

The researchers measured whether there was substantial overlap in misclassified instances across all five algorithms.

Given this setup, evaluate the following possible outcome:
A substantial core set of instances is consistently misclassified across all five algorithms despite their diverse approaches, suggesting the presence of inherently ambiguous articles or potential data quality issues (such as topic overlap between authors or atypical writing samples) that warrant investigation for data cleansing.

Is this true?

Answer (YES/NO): NO